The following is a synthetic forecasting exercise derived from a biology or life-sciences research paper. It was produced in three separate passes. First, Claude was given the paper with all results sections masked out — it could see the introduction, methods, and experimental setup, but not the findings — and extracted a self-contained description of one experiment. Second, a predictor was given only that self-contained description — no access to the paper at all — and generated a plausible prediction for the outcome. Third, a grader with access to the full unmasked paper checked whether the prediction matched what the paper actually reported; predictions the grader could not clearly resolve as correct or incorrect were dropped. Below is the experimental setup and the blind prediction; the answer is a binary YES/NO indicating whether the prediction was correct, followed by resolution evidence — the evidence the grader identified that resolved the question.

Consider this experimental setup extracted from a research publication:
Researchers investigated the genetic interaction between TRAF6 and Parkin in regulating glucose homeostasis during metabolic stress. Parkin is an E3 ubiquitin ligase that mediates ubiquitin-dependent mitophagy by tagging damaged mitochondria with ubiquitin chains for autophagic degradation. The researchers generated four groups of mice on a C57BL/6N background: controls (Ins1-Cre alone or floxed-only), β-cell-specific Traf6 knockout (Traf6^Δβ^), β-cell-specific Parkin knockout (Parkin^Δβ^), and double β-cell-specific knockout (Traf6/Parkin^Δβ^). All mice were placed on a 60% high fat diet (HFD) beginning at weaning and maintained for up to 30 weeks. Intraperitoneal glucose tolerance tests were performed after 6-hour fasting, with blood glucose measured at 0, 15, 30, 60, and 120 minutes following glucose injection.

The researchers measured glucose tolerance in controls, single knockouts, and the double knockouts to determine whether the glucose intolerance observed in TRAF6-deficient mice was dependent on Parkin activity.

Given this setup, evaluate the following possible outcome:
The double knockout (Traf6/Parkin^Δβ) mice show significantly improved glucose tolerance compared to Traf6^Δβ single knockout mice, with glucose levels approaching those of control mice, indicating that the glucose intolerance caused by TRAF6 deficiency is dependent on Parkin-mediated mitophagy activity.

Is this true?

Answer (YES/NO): YES